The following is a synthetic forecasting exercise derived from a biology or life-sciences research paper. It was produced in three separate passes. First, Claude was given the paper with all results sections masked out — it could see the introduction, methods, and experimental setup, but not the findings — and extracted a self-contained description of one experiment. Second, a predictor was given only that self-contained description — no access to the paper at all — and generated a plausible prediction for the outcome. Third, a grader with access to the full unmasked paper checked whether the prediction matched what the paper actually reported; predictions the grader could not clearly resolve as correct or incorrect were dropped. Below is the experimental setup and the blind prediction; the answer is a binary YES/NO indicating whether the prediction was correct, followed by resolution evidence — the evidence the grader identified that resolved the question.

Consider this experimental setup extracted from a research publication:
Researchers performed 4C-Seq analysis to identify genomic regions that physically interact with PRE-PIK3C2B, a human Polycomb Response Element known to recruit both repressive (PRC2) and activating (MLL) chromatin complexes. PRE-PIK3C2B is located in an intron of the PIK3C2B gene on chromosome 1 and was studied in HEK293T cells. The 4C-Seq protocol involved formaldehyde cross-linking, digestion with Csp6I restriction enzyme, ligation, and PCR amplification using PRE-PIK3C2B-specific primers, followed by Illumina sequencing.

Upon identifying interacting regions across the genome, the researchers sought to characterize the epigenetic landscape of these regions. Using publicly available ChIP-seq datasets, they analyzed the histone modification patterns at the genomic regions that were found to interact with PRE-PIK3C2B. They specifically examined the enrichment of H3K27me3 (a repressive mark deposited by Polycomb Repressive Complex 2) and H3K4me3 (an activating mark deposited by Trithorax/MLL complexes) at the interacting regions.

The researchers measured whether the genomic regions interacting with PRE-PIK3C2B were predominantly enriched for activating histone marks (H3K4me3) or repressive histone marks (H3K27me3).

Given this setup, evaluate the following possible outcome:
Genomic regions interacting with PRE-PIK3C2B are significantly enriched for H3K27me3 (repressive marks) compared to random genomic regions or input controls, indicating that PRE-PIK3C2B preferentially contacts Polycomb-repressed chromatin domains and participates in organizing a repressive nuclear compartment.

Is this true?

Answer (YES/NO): NO